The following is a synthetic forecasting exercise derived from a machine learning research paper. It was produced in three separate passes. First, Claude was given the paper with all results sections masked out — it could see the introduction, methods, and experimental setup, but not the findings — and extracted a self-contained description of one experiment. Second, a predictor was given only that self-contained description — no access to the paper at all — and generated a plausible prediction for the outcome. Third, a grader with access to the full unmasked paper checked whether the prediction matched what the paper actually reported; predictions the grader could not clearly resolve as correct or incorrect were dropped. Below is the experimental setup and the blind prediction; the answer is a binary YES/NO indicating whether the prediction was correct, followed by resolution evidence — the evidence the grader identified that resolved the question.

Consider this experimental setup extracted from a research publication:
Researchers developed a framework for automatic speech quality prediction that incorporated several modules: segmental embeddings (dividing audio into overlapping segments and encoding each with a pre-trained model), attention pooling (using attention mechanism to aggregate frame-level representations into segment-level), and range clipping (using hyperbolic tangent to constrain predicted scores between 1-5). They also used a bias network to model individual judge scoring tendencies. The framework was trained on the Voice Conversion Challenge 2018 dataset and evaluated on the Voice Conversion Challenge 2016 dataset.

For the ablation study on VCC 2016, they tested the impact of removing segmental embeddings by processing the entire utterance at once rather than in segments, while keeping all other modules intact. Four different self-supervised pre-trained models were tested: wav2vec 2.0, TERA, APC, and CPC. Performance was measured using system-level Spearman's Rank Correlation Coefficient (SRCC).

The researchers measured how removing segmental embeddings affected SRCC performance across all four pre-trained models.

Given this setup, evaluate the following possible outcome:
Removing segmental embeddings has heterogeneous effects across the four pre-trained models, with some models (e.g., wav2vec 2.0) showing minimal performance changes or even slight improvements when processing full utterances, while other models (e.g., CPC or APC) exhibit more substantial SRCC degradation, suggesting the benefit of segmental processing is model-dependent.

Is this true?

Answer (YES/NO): NO